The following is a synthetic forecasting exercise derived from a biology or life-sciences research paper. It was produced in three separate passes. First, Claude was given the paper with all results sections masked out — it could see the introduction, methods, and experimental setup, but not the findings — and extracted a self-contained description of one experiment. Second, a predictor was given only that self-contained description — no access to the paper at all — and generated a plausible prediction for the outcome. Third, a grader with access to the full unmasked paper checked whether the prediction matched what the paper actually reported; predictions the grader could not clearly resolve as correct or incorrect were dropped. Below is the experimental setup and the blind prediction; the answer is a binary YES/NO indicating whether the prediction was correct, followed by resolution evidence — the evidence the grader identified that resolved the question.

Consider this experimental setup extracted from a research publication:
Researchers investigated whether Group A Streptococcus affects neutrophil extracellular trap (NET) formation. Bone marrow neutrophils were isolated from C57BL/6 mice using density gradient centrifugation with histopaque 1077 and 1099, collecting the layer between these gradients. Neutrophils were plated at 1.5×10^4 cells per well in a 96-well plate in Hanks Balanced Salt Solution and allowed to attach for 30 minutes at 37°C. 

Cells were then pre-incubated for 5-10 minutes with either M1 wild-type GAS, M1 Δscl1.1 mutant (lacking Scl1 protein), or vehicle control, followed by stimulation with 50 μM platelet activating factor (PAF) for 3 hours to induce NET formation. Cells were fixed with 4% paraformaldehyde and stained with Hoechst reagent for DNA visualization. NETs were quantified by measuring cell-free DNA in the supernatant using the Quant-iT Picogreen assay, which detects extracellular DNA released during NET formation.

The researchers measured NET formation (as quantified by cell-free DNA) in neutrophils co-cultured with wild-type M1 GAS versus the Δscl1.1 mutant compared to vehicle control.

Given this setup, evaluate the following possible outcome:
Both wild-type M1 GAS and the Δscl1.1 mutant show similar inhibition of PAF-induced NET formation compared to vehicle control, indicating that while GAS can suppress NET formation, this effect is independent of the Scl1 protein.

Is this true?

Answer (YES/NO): NO